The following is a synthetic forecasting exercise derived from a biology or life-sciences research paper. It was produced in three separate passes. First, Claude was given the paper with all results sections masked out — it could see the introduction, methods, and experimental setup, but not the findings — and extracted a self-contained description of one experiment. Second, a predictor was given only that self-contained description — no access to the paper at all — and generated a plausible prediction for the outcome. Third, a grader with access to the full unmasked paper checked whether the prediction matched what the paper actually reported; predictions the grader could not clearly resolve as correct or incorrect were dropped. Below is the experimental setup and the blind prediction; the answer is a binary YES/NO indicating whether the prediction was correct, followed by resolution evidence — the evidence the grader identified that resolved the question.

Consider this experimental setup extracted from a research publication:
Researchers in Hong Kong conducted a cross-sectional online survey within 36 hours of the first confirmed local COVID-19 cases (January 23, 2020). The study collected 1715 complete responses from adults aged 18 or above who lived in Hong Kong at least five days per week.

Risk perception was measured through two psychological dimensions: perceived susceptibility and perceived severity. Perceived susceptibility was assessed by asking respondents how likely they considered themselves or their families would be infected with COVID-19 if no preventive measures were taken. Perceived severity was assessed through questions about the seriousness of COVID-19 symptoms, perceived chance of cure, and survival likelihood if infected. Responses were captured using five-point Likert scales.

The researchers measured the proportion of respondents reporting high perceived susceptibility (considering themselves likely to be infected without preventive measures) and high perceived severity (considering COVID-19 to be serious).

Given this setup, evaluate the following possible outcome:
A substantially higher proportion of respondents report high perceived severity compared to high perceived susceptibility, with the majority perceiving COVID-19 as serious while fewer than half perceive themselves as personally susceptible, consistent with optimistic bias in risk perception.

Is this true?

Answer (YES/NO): NO